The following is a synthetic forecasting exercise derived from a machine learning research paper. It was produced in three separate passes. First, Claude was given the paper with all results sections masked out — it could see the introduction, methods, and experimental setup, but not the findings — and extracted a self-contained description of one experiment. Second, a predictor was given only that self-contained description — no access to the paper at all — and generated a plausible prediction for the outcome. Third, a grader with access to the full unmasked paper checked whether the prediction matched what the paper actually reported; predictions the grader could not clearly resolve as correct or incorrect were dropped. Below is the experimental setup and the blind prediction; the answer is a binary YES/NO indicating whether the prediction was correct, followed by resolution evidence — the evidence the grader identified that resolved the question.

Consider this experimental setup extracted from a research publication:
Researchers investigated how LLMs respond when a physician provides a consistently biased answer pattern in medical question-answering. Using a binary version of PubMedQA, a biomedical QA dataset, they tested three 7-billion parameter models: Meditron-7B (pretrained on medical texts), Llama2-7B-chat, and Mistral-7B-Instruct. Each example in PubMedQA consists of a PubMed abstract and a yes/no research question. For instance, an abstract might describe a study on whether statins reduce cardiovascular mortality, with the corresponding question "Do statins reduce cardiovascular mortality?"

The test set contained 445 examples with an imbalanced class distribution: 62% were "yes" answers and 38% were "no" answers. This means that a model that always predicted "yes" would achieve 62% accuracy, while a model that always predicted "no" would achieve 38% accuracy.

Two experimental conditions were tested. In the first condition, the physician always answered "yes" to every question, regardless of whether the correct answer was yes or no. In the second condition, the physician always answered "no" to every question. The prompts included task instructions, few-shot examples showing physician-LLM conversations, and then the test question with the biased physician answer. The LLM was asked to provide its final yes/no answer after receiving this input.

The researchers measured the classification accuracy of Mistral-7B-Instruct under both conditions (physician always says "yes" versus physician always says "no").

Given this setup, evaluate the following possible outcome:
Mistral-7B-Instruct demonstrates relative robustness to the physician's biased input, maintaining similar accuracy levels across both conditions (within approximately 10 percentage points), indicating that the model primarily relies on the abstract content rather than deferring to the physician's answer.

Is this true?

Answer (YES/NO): YES